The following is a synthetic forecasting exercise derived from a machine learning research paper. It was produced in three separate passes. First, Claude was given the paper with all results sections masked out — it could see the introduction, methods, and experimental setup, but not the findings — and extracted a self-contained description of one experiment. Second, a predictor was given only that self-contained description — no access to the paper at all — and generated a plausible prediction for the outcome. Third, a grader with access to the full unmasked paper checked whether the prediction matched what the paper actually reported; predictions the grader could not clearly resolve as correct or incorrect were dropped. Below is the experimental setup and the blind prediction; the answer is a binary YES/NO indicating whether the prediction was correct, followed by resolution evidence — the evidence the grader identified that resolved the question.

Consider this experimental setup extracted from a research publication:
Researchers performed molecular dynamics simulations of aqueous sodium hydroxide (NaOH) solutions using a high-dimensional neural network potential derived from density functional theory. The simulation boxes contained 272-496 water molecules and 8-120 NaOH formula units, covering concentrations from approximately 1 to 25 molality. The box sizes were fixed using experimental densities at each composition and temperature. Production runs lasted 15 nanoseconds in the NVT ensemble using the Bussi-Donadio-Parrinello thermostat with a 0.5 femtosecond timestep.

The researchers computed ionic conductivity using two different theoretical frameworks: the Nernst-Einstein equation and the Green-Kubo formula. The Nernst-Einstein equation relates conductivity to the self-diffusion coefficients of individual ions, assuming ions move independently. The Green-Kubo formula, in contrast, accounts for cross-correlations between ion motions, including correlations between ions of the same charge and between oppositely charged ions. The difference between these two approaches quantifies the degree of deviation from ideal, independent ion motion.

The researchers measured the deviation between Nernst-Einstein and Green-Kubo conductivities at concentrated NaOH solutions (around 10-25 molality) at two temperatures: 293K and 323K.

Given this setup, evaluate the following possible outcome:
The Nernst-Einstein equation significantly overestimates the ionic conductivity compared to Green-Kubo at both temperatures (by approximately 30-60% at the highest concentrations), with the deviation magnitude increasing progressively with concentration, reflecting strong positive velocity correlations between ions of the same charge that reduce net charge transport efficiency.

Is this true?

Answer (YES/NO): NO